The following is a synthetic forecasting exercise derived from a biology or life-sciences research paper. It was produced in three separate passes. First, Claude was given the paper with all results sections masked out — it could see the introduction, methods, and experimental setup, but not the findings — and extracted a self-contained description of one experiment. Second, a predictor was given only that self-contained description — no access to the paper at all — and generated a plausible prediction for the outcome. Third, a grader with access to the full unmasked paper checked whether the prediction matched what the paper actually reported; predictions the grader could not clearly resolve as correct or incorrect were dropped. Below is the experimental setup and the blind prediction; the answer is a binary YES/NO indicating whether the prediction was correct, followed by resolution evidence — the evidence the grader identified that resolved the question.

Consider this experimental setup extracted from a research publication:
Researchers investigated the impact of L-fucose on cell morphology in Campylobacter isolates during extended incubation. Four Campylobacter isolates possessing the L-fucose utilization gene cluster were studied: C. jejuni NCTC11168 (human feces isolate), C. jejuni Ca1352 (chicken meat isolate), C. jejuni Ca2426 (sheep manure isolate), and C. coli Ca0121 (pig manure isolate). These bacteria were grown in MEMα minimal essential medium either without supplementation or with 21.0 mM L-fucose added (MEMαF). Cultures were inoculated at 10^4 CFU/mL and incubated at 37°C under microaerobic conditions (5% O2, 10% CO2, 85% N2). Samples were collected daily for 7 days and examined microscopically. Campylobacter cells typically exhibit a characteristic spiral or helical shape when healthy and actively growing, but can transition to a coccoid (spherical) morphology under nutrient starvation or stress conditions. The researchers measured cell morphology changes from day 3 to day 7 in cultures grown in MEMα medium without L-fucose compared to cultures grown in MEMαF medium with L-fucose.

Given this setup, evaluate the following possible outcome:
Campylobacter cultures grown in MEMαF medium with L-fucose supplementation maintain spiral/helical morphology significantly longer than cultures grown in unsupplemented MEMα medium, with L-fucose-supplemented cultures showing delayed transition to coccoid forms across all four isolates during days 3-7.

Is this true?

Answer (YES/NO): YES